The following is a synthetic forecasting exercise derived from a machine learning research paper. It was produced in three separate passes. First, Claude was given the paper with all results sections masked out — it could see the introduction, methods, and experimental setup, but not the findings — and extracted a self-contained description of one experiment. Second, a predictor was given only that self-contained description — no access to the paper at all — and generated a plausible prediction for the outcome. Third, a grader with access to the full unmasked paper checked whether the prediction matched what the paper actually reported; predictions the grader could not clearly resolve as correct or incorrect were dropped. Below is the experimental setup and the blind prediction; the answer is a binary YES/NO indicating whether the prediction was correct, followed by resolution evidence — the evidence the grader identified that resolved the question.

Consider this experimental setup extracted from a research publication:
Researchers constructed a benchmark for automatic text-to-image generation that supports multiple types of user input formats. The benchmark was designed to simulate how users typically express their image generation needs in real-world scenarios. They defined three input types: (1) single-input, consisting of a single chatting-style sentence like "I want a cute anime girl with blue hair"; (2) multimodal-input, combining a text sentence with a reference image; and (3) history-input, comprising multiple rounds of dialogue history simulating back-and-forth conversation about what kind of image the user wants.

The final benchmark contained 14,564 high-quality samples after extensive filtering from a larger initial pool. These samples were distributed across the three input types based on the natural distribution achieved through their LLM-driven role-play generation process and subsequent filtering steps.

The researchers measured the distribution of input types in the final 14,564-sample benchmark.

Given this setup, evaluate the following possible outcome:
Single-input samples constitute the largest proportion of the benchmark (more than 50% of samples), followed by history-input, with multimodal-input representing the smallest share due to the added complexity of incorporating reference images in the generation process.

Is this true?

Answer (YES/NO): NO